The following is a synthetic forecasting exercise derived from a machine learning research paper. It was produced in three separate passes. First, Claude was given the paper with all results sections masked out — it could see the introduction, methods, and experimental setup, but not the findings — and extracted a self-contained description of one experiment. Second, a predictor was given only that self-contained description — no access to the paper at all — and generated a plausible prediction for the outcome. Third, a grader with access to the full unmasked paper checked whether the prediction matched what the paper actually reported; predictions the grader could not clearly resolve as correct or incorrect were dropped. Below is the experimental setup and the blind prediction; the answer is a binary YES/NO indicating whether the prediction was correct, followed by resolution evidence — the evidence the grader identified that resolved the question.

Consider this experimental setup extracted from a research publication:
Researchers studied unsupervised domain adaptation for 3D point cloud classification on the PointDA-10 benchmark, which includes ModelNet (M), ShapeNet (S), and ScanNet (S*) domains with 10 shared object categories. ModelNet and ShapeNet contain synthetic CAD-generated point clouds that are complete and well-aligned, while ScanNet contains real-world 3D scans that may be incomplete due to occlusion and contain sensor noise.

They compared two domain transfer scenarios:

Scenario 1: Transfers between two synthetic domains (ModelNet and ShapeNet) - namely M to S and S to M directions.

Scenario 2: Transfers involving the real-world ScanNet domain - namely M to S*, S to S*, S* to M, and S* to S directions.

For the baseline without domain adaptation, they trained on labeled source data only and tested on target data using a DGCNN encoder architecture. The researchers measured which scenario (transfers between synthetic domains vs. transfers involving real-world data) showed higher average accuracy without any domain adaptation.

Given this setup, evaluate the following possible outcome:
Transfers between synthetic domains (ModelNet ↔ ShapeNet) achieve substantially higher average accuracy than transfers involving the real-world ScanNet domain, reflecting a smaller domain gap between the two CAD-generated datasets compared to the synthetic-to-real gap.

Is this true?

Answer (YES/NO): YES